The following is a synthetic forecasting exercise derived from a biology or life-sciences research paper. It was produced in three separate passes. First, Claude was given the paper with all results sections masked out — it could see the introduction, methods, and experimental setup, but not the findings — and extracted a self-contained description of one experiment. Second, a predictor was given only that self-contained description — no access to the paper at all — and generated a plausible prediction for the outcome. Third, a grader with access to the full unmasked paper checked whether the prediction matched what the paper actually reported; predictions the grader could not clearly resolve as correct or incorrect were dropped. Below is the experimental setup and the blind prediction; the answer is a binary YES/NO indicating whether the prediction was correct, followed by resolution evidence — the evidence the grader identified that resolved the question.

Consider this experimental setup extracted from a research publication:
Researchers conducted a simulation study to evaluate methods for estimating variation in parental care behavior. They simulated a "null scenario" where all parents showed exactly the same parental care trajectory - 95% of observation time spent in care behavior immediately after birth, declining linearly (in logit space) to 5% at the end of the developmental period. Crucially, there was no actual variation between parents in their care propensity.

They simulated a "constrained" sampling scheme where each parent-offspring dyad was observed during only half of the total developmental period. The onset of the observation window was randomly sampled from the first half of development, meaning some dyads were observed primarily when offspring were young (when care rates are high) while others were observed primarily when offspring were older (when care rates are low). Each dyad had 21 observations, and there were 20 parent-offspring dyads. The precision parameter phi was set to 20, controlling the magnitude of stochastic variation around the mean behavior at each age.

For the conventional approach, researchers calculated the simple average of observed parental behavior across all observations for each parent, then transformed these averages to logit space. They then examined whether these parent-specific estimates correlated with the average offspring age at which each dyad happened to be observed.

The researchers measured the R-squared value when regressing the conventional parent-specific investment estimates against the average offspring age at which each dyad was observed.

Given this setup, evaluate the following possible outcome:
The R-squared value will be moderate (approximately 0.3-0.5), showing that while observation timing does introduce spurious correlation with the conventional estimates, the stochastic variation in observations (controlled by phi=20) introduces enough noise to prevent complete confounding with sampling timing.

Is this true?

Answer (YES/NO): NO